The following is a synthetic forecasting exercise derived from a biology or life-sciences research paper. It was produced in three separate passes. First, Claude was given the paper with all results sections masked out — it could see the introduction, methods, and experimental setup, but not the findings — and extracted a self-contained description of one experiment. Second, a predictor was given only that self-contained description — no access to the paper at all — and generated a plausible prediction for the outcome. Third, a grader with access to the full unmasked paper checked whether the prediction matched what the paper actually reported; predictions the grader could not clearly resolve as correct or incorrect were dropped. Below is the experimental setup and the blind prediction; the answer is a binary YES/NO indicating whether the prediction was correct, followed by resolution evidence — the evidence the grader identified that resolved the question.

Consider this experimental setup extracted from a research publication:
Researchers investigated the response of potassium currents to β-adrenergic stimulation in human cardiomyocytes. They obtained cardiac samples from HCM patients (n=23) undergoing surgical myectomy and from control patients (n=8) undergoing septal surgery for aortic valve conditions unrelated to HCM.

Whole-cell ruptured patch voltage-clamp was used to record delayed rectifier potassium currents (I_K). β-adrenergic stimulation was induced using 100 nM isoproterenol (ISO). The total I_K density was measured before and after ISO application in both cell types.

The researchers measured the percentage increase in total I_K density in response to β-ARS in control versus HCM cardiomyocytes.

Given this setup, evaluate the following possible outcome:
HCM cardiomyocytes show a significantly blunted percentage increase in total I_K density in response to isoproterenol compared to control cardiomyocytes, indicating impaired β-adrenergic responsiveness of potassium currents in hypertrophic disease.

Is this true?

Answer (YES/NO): YES